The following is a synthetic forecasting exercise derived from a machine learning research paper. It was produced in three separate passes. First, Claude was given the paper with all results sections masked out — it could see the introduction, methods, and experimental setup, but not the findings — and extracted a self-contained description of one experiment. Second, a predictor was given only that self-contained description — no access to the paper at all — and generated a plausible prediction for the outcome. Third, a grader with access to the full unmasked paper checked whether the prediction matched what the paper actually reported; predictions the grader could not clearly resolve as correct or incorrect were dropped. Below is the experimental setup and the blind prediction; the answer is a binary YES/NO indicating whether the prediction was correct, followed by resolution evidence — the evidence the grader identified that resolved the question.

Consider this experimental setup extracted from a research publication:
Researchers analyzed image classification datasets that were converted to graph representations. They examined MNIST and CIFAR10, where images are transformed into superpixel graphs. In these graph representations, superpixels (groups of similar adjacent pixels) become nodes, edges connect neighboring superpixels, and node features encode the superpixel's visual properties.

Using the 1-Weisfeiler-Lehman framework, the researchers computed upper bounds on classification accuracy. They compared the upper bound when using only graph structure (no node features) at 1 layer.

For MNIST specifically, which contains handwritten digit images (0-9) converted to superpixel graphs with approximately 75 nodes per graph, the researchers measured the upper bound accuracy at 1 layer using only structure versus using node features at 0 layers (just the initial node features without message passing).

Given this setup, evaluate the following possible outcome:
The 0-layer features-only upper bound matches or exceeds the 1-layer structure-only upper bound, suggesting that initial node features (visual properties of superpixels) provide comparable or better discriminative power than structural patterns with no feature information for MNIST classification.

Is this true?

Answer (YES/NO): YES